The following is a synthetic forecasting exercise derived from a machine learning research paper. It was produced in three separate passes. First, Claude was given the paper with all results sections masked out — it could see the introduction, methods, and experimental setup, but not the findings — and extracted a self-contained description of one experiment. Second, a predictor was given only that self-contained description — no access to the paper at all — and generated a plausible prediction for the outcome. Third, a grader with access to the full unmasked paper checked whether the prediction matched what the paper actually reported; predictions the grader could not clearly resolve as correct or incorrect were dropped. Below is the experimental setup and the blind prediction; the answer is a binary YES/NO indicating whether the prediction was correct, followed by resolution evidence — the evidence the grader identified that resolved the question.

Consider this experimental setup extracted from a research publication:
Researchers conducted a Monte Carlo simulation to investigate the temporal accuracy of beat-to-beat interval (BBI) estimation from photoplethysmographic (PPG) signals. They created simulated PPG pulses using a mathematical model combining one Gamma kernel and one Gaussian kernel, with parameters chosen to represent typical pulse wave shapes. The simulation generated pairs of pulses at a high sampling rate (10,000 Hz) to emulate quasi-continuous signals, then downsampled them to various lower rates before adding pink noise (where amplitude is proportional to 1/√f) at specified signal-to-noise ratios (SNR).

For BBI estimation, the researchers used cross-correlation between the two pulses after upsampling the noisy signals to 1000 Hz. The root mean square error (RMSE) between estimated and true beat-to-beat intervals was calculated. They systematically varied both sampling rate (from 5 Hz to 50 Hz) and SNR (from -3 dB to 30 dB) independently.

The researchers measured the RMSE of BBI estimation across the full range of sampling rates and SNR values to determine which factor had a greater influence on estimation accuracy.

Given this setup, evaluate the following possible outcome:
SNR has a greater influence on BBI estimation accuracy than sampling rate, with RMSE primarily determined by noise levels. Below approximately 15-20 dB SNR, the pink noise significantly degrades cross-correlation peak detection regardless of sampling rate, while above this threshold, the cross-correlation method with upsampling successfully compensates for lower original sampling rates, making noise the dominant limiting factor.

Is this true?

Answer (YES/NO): YES